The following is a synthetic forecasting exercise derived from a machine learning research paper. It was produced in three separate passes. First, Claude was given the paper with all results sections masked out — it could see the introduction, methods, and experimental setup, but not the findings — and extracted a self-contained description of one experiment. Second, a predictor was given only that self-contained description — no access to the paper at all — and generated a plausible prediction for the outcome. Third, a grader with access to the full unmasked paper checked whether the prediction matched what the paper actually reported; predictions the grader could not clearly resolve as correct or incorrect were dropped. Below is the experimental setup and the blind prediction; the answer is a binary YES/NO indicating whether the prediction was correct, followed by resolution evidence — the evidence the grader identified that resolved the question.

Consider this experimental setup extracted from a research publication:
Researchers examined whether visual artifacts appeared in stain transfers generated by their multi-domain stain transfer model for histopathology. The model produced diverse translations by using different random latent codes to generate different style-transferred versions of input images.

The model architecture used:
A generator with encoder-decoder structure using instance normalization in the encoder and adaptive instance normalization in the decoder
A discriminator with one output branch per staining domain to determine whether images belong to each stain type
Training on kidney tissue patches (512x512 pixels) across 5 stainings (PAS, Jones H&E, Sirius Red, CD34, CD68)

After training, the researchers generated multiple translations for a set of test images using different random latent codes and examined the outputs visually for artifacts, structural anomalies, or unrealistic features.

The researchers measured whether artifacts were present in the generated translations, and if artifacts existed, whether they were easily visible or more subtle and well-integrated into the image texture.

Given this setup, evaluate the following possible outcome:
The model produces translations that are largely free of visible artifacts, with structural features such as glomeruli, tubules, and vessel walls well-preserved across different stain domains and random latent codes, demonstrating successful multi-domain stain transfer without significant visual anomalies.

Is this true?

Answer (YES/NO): NO